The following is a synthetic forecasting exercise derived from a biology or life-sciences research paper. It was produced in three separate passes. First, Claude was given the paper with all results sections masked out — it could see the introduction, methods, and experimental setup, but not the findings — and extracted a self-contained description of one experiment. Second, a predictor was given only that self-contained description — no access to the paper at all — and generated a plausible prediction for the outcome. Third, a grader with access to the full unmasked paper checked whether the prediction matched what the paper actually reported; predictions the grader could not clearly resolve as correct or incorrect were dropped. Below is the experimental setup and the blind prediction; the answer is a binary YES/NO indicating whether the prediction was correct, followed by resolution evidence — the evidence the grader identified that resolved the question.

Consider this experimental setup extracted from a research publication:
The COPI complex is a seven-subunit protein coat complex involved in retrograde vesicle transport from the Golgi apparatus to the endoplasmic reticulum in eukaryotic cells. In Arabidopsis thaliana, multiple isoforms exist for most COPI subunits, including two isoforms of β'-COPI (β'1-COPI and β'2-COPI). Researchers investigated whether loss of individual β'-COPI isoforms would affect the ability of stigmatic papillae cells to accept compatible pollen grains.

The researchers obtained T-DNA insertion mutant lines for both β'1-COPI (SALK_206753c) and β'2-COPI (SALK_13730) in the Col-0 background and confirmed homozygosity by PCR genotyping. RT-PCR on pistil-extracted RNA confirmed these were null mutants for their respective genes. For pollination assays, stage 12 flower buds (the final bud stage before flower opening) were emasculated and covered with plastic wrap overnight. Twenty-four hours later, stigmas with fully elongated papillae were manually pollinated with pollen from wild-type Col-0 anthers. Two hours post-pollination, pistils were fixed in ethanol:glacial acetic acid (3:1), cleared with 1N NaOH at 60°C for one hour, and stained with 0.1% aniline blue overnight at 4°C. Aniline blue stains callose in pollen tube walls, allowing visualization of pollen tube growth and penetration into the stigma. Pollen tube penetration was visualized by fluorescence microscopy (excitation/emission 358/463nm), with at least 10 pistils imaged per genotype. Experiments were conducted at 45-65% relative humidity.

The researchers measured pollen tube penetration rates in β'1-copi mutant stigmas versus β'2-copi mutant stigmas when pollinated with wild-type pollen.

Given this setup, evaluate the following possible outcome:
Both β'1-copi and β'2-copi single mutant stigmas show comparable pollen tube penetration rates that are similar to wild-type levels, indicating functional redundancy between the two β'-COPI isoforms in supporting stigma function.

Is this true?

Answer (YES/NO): NO